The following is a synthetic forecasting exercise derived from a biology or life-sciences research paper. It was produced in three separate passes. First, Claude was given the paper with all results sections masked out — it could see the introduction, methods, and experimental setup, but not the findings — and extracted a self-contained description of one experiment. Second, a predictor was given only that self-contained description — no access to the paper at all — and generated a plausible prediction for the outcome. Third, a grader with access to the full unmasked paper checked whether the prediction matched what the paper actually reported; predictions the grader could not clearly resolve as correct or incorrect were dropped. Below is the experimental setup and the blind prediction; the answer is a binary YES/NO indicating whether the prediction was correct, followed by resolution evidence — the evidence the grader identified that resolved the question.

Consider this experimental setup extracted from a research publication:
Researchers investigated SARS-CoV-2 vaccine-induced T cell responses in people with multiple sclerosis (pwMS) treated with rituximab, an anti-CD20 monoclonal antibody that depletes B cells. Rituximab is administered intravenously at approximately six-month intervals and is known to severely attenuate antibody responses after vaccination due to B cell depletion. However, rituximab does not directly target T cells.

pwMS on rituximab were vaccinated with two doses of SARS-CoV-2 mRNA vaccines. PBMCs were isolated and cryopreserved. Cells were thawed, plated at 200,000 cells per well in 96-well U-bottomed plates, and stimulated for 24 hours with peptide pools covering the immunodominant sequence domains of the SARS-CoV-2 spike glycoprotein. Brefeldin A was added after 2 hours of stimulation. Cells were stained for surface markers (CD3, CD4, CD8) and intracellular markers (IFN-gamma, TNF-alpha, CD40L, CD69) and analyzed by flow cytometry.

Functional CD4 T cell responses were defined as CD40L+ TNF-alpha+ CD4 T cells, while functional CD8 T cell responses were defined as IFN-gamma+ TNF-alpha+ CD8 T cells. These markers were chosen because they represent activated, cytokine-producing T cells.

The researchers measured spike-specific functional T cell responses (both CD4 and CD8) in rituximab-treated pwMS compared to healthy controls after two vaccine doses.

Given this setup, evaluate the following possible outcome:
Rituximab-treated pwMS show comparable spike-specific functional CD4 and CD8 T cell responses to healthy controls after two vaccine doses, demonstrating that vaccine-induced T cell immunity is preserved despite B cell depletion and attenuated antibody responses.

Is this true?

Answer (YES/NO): NO